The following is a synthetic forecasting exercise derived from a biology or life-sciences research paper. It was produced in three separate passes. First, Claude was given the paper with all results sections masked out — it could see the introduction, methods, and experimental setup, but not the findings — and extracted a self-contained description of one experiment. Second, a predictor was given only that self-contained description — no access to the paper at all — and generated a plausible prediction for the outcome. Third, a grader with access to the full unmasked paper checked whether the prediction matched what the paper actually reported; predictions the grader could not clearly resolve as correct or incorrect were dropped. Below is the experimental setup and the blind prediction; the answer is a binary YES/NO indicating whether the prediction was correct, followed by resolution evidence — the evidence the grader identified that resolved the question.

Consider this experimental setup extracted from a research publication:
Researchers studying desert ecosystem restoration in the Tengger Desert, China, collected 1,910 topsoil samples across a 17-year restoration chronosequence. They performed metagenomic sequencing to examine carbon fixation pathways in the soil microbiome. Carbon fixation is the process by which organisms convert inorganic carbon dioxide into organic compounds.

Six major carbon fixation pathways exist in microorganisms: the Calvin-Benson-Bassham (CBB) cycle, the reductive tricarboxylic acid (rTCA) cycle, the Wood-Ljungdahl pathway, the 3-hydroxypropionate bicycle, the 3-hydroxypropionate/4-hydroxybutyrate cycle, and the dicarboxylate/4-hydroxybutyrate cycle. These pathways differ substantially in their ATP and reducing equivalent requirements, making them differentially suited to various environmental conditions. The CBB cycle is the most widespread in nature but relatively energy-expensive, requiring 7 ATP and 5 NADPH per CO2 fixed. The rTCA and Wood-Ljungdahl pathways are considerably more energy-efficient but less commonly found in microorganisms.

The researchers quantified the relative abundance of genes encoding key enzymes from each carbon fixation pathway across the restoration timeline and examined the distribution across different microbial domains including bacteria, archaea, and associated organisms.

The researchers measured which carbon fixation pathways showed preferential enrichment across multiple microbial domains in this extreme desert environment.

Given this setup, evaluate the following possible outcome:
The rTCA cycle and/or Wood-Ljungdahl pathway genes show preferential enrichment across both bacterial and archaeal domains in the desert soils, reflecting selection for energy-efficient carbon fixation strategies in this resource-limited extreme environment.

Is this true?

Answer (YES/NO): NO